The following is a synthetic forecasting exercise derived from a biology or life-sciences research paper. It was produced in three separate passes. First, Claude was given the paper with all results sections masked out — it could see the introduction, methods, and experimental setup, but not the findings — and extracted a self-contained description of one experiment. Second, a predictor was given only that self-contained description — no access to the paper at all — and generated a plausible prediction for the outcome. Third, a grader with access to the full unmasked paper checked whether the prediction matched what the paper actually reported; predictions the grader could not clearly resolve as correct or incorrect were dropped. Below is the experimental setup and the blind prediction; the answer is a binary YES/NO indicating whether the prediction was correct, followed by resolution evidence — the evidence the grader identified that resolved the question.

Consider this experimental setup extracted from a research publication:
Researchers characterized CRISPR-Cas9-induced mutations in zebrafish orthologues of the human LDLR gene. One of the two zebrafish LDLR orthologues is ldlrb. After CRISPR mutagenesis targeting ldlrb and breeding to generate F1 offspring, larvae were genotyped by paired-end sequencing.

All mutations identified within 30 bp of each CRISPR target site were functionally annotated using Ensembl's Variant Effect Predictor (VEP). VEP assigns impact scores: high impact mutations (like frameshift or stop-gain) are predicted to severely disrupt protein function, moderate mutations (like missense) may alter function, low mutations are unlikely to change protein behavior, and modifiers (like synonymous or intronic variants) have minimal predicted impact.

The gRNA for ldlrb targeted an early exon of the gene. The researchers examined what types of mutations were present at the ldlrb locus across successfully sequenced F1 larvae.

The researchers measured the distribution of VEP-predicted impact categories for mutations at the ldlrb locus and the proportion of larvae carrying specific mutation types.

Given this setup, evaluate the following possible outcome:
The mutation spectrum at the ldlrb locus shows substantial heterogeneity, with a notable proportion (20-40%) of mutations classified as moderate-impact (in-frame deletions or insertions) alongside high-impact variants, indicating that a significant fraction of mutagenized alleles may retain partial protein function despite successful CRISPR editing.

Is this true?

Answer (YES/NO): NO